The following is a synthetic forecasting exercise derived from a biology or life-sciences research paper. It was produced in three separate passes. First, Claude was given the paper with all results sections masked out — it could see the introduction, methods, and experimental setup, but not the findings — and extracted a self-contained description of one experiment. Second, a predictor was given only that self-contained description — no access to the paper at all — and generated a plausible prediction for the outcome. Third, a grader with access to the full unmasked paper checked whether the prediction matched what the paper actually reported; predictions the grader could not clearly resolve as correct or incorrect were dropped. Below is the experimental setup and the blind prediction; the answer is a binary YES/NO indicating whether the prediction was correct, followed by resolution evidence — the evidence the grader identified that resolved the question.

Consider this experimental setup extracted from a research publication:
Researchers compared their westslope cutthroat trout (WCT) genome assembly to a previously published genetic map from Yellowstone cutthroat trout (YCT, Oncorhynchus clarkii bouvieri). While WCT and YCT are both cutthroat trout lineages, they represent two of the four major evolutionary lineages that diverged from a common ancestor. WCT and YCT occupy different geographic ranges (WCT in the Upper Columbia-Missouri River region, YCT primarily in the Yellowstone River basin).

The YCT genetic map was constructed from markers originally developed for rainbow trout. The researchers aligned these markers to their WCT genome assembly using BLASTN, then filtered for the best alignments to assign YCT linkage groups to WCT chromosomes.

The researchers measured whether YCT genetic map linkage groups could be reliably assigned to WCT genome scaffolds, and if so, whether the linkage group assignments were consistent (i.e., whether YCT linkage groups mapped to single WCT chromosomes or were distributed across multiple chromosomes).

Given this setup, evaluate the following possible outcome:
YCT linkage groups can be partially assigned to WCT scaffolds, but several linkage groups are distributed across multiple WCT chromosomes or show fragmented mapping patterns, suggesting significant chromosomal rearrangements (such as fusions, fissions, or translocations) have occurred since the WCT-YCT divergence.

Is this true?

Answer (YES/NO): NO